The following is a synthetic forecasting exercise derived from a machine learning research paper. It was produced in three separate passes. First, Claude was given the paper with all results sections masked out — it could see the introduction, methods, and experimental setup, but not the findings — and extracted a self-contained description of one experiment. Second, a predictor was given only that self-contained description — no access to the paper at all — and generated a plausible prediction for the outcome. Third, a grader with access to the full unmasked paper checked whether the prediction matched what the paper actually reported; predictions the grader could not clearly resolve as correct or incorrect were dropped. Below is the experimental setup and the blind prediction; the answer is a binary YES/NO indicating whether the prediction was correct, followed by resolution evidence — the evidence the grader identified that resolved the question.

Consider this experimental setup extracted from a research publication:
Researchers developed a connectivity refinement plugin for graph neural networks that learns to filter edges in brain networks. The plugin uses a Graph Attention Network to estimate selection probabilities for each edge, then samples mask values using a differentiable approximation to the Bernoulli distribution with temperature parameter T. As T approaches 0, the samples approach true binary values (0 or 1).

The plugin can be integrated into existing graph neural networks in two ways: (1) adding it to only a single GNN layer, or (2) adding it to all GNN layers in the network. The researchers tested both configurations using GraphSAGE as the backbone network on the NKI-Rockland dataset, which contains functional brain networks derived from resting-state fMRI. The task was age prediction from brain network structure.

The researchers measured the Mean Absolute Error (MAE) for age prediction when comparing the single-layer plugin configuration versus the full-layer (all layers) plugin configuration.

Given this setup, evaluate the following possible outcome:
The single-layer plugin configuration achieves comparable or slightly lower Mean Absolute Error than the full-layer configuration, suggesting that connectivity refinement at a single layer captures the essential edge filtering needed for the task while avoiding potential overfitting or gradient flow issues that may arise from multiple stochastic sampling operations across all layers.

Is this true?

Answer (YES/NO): YES